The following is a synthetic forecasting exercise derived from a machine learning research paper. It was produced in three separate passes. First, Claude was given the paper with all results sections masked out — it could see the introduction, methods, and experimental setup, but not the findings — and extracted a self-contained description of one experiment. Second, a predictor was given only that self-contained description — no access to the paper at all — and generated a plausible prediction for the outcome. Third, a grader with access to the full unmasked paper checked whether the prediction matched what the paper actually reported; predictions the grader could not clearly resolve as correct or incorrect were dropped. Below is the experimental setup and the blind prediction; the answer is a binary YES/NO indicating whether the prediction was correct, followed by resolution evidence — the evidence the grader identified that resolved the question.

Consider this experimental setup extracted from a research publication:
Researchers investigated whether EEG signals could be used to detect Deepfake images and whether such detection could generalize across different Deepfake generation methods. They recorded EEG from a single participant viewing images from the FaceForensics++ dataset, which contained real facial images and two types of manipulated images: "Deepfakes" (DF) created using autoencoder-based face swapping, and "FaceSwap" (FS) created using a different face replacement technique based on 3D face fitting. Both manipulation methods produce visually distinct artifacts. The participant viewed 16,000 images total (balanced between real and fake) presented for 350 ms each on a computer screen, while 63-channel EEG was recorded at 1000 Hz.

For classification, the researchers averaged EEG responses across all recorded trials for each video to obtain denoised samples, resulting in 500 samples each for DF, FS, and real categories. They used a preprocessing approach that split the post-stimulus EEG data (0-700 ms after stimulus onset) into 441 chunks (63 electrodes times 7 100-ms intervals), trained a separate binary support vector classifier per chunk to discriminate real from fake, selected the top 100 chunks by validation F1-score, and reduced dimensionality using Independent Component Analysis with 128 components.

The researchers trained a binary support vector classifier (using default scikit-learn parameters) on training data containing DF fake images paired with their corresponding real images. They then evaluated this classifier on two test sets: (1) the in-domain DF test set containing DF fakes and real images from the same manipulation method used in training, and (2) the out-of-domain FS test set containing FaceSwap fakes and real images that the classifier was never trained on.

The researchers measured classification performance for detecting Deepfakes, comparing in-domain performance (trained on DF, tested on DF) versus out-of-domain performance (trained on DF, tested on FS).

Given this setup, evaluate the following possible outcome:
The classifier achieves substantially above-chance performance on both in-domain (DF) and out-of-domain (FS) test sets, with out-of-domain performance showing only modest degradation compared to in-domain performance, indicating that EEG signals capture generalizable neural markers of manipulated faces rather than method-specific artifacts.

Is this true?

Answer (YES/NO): YES